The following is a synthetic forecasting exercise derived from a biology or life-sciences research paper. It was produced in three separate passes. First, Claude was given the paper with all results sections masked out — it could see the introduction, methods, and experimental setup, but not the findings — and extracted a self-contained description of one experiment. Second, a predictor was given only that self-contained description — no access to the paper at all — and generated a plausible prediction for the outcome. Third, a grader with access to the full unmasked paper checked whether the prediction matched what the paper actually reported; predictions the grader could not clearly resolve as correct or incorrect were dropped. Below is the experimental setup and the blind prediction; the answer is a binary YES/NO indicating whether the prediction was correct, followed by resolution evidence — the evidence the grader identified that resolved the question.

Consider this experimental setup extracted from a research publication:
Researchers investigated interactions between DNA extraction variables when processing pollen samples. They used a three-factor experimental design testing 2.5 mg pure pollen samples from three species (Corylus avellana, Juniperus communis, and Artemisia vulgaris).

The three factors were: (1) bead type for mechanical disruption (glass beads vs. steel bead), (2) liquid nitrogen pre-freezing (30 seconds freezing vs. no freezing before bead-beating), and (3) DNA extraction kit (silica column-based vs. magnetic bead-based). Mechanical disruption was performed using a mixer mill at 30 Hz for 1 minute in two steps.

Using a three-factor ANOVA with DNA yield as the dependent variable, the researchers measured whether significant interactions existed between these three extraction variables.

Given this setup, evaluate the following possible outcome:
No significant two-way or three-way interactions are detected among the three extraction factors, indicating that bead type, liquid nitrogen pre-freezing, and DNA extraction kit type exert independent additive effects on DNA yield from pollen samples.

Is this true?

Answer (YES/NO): YES